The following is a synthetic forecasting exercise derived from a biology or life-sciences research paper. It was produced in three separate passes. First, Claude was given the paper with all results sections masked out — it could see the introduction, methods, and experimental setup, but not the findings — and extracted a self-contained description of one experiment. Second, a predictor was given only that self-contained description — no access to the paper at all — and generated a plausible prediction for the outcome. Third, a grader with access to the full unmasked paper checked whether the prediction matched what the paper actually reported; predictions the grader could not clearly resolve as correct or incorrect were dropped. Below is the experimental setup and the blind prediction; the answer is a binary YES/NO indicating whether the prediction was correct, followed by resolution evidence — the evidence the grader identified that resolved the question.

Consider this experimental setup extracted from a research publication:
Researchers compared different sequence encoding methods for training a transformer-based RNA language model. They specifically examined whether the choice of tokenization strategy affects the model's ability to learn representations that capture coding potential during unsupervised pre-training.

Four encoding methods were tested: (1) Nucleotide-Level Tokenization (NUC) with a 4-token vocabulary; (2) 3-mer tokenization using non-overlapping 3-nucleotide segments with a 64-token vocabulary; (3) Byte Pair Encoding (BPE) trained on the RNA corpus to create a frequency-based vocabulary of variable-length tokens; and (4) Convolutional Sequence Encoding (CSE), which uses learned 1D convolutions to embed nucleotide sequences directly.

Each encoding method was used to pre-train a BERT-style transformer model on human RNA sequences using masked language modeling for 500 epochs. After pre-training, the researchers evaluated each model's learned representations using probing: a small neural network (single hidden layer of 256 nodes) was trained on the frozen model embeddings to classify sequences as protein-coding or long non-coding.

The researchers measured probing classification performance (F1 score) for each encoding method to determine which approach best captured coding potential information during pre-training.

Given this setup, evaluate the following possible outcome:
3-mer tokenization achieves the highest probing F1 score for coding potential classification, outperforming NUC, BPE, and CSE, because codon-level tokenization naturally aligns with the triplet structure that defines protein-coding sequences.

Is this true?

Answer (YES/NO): NO